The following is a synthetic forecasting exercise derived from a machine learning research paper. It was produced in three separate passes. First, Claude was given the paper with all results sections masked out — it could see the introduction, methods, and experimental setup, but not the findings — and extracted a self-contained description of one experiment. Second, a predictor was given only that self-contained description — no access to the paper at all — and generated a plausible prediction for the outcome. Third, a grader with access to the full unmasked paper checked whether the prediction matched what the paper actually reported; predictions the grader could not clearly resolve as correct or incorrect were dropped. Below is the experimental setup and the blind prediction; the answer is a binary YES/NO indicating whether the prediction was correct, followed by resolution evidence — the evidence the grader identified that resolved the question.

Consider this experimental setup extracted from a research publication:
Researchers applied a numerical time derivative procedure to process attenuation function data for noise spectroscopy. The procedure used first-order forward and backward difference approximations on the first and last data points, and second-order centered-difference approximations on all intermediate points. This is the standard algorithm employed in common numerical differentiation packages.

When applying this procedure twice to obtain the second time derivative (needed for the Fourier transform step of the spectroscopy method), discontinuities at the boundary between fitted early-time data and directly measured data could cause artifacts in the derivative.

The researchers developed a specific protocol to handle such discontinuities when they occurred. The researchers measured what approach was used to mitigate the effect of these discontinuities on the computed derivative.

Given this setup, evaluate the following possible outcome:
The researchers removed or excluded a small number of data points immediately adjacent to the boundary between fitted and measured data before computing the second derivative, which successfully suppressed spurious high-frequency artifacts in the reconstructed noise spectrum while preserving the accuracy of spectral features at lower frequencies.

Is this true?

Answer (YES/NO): NO